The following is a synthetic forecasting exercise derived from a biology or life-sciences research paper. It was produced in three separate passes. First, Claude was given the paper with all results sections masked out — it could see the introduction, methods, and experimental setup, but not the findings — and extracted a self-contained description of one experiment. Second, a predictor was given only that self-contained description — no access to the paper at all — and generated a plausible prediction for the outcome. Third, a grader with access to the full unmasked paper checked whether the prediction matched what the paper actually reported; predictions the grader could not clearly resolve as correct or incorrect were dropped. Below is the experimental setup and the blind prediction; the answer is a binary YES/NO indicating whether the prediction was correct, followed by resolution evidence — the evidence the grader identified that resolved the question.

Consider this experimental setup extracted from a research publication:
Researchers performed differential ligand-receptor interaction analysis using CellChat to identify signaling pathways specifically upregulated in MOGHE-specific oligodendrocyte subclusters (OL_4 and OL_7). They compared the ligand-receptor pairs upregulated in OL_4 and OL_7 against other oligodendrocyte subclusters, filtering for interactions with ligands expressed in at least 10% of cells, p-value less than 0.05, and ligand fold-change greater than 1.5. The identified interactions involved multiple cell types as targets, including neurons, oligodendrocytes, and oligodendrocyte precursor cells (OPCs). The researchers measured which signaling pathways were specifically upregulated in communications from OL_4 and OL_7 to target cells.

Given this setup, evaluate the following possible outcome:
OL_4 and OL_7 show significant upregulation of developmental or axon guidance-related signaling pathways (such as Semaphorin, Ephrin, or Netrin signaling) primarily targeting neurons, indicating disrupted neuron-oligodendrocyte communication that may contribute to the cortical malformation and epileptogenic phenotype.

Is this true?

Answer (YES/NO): NO